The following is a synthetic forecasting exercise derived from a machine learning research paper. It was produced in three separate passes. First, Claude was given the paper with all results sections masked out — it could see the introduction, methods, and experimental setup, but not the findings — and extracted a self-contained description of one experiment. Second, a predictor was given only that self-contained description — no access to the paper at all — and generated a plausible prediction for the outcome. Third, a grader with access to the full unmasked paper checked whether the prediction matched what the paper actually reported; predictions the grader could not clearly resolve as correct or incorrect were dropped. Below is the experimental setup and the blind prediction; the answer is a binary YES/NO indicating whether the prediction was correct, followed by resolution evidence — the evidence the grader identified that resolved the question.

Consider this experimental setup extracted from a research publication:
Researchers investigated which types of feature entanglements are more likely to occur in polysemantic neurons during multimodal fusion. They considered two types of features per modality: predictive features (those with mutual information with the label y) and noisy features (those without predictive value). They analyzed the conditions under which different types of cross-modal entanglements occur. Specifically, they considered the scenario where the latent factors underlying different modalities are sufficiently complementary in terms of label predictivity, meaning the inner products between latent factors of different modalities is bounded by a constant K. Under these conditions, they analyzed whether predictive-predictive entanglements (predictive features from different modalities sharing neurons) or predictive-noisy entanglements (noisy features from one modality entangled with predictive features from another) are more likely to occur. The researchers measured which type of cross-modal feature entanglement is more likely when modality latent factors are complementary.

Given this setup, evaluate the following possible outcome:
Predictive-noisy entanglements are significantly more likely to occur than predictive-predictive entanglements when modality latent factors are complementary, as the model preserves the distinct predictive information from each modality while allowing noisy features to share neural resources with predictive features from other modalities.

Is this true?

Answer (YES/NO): YES